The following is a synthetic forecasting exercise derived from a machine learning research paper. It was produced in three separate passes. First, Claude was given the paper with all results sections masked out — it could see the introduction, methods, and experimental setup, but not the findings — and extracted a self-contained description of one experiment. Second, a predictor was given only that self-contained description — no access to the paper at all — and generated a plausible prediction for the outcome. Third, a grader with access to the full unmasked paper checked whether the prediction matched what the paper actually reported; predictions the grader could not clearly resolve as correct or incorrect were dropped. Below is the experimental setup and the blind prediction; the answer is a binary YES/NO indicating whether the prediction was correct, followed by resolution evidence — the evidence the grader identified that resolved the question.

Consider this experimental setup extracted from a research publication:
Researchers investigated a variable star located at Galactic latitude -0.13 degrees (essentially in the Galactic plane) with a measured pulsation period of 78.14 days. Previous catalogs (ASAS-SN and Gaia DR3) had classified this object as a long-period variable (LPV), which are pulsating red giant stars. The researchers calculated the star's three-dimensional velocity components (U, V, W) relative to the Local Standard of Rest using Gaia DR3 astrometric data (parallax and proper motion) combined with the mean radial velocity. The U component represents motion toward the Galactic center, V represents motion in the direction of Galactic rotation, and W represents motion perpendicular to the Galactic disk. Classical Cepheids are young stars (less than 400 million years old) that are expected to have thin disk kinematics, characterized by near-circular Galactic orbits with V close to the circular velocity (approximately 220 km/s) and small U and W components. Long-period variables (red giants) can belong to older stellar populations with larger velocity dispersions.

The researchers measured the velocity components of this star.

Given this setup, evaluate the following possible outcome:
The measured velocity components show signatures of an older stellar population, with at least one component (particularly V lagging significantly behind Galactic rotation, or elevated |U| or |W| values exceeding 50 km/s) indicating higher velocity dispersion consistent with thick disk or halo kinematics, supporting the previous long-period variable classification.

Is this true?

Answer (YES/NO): NO